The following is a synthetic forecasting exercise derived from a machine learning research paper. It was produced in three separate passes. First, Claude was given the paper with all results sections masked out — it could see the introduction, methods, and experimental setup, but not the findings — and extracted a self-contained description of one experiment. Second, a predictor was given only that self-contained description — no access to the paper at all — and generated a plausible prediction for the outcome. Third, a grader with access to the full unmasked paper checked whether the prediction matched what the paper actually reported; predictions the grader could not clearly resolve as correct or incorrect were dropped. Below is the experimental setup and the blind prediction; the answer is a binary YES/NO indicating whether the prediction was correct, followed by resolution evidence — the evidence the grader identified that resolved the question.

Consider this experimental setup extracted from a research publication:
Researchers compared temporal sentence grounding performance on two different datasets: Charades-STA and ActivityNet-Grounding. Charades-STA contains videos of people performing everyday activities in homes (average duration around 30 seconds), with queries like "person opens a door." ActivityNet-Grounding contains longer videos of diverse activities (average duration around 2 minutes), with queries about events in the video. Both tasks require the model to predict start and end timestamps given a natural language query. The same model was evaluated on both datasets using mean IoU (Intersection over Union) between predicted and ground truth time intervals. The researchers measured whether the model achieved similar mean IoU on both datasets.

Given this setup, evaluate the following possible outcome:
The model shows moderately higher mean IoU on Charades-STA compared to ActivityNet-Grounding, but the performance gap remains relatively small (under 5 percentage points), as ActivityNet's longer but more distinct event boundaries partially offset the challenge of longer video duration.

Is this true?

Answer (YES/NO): NO